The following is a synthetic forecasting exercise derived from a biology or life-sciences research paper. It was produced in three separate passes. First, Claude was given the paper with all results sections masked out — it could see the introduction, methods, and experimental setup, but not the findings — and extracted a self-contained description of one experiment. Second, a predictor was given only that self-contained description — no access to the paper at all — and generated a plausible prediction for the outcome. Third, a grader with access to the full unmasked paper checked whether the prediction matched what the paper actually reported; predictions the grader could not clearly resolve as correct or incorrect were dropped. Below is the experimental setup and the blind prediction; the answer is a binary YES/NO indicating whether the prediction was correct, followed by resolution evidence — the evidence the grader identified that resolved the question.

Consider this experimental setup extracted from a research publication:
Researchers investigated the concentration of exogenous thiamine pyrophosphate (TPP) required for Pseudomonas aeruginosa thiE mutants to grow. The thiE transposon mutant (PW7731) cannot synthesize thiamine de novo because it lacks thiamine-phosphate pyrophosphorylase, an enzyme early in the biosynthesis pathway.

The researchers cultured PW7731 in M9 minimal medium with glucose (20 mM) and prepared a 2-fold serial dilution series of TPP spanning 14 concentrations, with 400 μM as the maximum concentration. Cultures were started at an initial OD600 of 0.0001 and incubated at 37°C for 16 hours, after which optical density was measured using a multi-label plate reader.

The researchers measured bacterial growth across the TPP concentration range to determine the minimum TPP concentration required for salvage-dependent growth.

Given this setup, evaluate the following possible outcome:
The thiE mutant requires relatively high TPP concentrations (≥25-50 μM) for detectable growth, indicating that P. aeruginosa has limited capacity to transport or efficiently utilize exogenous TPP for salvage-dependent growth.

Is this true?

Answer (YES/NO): YES